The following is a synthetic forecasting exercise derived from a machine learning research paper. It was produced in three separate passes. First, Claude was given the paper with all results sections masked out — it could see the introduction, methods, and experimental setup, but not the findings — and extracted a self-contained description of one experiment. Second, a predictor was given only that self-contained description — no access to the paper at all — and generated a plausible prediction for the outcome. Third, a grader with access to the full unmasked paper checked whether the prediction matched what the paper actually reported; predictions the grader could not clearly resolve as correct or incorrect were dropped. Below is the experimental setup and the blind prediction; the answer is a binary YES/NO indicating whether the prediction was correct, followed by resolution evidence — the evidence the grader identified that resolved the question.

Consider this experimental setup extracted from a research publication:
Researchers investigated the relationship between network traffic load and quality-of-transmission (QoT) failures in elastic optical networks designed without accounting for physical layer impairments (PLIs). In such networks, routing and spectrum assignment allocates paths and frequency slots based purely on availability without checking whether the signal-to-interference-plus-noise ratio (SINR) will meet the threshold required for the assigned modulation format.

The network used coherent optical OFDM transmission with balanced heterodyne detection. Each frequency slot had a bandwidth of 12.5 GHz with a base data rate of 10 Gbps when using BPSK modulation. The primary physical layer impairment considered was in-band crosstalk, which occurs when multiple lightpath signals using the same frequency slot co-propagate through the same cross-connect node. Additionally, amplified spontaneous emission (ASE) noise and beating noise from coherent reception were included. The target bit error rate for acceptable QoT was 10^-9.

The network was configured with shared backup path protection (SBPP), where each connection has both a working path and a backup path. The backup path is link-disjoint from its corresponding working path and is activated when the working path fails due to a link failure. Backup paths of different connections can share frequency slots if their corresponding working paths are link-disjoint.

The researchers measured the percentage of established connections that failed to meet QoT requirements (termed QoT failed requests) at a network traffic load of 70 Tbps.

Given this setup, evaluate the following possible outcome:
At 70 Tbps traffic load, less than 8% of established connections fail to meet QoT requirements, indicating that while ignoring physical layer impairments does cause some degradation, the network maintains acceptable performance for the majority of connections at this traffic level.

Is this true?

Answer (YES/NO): NO